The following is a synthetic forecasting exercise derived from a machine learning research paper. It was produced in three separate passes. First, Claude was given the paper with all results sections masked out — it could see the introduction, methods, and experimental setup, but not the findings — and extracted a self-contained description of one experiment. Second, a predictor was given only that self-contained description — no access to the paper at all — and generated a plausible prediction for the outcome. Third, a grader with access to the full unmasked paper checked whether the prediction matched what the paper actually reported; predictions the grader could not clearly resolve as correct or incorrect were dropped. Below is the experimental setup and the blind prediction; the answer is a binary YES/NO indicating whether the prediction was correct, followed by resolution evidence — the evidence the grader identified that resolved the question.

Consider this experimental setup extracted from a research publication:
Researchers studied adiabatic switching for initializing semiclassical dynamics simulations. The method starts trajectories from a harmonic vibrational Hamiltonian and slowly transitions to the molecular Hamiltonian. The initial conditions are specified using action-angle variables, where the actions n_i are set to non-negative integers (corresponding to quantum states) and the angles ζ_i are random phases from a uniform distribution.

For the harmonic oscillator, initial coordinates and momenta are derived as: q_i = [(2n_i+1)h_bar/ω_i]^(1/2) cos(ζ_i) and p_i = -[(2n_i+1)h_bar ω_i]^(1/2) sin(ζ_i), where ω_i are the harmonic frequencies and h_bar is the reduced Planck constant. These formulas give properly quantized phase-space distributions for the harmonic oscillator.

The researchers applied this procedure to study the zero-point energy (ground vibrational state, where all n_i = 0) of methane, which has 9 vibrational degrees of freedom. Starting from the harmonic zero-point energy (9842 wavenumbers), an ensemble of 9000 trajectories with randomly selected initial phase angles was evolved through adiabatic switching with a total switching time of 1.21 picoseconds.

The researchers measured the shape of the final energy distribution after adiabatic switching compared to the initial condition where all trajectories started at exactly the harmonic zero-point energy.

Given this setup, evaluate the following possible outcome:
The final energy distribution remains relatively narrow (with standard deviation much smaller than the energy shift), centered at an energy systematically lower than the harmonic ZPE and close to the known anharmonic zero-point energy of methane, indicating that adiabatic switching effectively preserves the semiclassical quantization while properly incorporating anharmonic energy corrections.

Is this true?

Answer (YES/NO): YES